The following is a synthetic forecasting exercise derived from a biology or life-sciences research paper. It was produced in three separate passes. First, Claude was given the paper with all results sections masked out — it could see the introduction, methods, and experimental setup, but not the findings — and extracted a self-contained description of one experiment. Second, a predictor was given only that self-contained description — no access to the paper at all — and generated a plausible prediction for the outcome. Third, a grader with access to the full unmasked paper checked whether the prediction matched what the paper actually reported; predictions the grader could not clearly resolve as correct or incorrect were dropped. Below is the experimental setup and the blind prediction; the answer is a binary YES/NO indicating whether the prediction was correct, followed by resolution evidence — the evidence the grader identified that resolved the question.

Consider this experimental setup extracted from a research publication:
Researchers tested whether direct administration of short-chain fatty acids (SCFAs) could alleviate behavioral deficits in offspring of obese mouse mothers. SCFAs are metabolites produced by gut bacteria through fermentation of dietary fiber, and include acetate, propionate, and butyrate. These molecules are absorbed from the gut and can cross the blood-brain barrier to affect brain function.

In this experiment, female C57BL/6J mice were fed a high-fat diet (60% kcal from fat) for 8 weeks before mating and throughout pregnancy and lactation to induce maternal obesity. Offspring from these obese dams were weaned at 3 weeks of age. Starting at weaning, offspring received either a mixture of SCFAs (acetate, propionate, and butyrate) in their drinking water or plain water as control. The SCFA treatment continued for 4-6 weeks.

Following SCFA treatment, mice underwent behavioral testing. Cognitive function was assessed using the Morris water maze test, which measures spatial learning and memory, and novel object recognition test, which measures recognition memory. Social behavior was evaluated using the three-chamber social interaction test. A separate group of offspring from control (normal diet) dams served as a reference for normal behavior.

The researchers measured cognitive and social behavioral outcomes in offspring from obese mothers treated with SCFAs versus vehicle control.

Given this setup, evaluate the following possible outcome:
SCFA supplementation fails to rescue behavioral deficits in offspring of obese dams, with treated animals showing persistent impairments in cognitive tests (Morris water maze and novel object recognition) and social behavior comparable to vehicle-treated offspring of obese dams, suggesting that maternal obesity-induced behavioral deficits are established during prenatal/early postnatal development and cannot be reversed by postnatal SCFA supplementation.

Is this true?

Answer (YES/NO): NO